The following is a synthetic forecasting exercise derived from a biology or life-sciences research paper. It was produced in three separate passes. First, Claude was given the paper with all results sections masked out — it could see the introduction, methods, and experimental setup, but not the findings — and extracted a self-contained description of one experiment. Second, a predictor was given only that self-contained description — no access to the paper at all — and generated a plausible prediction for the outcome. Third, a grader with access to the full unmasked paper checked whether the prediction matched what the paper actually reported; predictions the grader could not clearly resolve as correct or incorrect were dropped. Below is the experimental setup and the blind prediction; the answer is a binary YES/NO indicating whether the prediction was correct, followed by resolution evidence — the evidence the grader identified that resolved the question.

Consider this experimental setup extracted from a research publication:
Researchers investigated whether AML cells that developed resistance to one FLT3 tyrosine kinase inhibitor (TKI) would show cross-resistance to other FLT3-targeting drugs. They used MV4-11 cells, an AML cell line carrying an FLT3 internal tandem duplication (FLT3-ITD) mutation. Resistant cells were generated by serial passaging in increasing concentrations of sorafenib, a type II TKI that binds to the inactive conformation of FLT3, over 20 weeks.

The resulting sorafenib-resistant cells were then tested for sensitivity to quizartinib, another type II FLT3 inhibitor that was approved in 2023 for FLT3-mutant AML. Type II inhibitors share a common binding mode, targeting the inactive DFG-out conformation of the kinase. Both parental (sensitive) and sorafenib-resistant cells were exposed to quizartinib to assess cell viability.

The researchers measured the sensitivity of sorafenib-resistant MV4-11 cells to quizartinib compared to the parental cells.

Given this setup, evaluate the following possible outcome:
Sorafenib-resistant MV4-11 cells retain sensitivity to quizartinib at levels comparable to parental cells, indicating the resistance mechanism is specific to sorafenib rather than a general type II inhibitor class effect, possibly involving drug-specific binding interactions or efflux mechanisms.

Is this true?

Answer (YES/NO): NO